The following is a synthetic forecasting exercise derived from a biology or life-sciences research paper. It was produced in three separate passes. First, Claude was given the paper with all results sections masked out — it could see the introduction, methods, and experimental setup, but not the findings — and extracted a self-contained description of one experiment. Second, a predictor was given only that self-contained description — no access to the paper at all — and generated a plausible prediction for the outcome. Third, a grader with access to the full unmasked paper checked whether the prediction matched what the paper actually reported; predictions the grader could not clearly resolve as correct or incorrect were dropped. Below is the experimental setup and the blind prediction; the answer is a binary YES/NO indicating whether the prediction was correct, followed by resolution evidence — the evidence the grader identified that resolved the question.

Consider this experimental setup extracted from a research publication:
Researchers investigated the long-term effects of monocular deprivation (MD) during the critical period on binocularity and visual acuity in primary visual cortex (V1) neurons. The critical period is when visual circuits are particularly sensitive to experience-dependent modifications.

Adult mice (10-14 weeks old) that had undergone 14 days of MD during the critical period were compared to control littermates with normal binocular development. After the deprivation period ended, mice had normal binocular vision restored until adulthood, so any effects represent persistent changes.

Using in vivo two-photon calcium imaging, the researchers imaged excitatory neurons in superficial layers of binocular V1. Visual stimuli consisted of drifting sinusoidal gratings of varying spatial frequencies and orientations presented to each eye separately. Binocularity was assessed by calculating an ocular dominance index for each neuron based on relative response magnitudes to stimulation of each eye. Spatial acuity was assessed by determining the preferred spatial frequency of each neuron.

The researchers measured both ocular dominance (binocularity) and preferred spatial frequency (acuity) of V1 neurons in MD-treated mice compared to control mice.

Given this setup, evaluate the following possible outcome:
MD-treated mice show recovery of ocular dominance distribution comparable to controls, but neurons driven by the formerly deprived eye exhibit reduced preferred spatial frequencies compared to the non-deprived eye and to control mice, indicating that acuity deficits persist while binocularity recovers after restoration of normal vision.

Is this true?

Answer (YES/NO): NO